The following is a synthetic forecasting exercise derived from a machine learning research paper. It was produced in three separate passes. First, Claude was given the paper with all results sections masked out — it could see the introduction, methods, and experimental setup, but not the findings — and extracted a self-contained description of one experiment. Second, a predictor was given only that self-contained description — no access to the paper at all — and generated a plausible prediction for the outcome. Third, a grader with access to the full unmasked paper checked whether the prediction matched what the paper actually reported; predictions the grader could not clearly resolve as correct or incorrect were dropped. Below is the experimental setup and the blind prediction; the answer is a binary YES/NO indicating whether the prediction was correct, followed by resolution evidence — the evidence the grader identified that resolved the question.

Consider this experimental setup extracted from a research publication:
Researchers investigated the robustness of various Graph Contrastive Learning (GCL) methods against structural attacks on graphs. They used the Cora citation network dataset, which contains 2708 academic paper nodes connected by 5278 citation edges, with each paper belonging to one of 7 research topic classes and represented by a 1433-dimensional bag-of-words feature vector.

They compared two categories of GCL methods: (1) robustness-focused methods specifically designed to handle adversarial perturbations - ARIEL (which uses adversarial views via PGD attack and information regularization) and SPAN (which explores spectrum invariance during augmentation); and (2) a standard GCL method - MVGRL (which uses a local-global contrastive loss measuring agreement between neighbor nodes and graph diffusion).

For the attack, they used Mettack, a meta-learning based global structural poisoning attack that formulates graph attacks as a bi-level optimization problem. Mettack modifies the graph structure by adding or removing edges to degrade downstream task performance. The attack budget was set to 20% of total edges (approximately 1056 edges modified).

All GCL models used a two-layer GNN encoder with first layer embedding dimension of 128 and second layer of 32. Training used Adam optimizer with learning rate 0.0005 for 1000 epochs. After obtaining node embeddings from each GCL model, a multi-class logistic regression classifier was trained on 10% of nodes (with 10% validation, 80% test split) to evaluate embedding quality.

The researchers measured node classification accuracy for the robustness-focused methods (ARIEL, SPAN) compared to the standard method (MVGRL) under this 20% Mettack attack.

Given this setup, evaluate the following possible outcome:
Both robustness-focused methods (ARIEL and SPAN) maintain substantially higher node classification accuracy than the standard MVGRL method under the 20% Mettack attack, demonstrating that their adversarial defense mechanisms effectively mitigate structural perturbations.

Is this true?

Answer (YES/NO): NO